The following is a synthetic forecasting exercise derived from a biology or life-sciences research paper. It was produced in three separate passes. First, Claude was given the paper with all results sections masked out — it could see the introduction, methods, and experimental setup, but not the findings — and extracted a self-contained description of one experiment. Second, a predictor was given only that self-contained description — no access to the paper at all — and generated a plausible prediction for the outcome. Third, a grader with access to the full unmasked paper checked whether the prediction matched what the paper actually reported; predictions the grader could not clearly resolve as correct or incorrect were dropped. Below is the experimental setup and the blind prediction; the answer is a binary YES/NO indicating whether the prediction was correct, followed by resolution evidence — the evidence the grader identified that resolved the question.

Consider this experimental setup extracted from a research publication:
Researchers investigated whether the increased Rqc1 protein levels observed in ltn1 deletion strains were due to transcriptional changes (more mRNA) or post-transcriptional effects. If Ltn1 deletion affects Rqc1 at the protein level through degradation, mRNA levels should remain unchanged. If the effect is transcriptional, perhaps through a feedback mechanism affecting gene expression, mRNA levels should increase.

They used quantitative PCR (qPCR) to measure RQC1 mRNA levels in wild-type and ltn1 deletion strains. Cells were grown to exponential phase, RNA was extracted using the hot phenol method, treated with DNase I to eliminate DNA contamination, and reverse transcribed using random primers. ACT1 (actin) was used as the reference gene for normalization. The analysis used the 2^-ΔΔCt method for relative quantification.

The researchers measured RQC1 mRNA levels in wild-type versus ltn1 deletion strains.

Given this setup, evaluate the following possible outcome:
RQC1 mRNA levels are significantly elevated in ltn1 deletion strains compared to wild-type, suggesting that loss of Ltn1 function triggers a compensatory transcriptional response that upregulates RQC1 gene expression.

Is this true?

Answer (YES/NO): NO